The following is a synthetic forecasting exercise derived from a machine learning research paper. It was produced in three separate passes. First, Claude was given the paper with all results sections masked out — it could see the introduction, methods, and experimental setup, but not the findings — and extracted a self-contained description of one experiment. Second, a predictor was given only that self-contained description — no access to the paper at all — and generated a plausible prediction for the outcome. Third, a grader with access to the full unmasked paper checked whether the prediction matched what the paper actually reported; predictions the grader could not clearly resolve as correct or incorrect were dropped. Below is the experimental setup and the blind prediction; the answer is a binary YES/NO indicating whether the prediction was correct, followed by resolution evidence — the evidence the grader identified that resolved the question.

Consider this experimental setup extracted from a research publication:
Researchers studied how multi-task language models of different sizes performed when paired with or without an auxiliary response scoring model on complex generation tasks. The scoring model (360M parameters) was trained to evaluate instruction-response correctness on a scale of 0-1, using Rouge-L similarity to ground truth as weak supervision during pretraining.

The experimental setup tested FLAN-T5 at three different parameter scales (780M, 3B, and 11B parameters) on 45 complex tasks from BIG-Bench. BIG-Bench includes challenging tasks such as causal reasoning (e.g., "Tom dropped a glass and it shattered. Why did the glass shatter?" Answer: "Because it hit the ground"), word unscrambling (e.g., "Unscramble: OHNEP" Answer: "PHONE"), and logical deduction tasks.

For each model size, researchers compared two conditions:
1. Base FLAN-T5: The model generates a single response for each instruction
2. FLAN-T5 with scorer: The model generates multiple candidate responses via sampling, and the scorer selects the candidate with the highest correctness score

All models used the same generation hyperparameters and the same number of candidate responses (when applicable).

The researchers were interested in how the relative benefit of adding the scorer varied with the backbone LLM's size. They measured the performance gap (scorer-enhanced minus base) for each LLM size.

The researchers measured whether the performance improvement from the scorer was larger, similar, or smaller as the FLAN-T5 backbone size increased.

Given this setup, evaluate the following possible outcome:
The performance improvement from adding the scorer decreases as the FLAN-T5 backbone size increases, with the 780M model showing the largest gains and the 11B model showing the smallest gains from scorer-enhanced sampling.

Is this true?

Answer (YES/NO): NO